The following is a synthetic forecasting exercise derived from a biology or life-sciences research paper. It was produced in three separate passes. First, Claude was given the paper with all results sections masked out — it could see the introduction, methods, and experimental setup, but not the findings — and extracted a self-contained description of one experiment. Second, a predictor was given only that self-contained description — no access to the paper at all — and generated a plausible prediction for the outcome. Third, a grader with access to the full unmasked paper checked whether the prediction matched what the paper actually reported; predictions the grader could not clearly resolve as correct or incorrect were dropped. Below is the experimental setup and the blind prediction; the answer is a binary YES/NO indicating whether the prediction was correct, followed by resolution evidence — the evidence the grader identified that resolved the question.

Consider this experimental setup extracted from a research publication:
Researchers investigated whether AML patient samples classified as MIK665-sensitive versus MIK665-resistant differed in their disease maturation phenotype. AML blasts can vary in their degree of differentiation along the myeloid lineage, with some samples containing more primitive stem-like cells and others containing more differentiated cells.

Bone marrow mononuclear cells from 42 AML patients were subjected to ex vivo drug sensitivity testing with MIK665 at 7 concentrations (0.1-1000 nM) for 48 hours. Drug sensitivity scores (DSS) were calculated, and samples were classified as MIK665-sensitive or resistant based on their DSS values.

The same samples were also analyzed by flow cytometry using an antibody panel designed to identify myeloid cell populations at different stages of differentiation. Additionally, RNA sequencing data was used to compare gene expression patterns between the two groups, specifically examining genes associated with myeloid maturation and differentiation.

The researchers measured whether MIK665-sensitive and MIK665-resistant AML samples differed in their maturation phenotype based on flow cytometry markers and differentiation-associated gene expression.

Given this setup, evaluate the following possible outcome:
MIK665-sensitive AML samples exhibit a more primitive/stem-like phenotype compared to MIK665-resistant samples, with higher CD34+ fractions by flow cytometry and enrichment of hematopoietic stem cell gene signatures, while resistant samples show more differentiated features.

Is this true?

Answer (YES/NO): NO